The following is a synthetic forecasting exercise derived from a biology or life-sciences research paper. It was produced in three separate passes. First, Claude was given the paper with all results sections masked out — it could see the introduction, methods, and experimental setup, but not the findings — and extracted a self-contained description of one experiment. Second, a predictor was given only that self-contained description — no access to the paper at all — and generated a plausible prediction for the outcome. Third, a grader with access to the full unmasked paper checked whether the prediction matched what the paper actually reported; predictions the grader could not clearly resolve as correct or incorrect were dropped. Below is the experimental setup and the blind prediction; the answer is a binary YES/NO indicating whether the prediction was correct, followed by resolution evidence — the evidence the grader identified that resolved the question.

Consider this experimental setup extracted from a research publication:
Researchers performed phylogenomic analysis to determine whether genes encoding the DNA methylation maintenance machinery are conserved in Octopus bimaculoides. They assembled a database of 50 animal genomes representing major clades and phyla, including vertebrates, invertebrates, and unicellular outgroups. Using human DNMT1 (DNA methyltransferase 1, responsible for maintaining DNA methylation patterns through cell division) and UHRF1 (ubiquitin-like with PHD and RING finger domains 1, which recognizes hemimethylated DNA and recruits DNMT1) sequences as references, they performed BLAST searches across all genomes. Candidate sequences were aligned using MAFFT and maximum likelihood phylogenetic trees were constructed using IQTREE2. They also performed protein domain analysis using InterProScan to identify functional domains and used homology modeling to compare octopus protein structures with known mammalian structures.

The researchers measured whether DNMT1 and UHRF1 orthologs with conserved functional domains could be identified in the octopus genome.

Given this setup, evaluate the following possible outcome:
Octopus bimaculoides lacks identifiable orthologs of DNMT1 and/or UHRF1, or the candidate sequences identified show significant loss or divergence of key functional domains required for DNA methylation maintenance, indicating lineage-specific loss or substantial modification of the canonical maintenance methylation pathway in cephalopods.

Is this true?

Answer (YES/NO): NO